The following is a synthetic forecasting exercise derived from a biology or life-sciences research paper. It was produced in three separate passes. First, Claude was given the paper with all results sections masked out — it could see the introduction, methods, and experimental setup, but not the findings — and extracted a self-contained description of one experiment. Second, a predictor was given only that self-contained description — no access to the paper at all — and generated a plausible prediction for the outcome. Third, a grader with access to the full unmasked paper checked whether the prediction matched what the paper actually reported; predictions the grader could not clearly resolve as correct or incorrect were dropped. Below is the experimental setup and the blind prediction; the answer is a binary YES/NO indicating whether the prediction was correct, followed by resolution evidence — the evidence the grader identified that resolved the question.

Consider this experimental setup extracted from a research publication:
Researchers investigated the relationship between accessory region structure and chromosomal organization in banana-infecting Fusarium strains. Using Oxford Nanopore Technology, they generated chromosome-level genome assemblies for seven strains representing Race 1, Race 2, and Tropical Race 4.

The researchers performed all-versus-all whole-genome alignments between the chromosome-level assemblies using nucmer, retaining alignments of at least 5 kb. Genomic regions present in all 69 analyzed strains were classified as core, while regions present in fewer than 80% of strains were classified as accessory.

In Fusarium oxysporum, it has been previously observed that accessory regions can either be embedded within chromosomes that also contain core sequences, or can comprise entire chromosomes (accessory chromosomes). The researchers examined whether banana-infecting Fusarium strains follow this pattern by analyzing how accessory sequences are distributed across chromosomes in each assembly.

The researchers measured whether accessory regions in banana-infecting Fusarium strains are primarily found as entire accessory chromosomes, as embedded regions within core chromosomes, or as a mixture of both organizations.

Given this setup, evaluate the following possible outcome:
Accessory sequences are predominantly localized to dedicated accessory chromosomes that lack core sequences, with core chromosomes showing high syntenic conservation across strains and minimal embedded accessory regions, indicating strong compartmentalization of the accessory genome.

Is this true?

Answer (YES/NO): NO